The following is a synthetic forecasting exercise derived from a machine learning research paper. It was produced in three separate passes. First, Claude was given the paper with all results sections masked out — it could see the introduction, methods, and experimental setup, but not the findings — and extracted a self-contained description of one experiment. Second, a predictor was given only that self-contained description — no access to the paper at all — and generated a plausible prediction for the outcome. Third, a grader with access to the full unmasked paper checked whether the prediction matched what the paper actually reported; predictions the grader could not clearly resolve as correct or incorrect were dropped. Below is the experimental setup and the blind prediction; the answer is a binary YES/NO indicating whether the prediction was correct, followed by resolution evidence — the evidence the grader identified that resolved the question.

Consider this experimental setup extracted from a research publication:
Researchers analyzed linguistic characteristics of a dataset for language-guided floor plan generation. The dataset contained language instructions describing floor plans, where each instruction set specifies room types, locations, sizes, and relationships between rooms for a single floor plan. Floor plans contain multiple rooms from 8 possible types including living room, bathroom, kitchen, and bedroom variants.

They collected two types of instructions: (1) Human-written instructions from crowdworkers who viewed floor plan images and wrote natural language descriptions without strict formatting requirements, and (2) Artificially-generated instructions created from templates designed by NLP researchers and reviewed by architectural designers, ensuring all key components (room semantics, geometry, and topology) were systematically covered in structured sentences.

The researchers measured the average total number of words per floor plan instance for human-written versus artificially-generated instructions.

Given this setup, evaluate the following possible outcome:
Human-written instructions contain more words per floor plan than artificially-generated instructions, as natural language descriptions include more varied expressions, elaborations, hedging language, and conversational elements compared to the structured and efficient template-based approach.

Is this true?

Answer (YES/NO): NO